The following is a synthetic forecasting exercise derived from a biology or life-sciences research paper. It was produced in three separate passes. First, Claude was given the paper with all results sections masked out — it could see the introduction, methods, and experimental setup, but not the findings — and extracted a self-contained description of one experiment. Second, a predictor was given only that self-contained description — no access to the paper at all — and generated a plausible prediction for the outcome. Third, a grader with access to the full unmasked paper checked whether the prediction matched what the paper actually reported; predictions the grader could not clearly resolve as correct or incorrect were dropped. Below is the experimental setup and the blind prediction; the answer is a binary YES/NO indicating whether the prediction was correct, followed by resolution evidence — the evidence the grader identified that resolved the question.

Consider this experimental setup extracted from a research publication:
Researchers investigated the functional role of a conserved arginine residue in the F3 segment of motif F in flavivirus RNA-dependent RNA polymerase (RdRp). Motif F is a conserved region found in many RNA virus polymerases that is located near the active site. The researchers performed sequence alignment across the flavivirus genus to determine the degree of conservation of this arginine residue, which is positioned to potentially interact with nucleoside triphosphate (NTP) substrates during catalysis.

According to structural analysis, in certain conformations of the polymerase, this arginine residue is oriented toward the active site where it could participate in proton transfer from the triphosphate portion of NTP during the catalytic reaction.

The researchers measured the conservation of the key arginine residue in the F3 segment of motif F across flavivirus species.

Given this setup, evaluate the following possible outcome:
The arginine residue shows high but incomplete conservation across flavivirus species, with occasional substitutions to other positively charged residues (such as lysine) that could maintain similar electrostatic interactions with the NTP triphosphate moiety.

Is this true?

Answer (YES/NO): NO